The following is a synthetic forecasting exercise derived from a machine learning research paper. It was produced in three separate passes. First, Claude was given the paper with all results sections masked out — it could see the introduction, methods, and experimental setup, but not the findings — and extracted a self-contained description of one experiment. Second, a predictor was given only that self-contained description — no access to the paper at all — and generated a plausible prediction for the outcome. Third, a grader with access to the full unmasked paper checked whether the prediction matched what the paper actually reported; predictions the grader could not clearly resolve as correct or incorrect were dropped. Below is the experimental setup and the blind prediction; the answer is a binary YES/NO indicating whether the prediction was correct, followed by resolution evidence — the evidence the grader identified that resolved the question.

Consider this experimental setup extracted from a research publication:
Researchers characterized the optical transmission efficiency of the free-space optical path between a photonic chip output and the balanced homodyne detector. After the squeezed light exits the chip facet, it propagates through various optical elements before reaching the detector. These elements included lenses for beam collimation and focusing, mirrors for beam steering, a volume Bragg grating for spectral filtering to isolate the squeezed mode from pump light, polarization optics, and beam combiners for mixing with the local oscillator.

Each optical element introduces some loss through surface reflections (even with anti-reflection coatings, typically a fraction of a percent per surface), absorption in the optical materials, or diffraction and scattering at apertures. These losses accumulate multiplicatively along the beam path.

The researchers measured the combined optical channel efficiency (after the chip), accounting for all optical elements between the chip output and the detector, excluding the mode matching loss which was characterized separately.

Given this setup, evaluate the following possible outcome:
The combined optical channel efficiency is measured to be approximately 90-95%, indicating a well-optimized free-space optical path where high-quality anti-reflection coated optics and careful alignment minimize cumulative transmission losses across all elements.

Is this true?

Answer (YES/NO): NO